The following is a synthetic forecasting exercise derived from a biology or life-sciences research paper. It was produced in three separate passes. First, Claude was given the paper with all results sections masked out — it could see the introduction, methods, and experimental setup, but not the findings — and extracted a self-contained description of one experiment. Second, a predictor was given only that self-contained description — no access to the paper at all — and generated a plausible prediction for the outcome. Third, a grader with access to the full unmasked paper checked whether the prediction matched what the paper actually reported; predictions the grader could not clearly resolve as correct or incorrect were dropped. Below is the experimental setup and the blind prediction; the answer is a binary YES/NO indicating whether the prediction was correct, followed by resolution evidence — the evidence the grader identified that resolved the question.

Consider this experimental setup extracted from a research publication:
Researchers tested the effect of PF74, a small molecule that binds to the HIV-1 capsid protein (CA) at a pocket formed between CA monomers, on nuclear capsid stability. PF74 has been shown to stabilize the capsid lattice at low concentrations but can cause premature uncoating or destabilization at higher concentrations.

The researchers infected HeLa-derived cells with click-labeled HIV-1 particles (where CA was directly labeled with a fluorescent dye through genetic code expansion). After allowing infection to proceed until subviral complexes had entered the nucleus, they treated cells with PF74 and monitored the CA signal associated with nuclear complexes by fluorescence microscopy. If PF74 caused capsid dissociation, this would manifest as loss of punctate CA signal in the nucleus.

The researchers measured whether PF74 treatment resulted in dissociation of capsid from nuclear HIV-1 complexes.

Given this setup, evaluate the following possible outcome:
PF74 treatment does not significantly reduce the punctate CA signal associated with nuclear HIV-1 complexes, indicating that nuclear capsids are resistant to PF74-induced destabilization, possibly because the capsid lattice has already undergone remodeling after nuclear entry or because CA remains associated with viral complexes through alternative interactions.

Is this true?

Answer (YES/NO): YES